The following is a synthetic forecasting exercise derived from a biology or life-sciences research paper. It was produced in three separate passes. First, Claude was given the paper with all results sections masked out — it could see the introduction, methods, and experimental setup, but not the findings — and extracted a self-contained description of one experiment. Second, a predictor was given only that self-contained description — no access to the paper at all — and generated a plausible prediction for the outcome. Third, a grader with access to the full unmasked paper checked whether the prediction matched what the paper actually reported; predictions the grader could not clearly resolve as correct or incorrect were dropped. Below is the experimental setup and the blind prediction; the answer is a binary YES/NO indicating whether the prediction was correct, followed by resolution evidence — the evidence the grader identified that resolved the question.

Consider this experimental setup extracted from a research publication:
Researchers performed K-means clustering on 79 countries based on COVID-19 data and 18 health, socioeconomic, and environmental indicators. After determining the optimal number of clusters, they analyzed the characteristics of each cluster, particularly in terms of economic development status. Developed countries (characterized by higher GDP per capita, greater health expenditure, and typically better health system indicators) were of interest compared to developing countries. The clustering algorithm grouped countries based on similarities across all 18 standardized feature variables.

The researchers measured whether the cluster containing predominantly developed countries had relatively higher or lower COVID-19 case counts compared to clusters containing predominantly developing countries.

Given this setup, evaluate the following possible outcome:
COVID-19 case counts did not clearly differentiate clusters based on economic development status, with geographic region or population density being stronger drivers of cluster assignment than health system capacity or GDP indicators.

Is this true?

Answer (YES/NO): NO